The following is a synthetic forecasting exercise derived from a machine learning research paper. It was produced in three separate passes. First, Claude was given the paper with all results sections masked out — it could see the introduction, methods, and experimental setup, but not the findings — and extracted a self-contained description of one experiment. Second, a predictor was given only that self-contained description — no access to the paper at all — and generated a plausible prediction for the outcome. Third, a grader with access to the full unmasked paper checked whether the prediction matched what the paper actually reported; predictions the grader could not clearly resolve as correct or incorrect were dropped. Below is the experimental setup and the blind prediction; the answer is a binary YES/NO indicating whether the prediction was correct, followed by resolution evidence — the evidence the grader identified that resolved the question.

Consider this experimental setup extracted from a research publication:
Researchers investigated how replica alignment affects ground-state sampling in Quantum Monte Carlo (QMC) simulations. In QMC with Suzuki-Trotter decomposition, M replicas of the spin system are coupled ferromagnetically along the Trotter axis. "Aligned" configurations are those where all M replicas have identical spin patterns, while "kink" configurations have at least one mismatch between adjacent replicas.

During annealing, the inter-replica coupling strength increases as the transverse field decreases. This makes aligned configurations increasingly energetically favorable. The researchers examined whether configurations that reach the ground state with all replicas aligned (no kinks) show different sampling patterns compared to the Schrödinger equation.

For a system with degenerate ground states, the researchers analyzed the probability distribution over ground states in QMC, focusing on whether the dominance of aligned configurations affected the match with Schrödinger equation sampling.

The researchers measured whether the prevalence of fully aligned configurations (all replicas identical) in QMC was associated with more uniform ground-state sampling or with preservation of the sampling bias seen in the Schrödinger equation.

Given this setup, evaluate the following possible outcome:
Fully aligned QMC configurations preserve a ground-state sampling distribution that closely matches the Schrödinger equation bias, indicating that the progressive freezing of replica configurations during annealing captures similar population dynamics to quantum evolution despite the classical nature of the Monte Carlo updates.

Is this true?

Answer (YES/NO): NO